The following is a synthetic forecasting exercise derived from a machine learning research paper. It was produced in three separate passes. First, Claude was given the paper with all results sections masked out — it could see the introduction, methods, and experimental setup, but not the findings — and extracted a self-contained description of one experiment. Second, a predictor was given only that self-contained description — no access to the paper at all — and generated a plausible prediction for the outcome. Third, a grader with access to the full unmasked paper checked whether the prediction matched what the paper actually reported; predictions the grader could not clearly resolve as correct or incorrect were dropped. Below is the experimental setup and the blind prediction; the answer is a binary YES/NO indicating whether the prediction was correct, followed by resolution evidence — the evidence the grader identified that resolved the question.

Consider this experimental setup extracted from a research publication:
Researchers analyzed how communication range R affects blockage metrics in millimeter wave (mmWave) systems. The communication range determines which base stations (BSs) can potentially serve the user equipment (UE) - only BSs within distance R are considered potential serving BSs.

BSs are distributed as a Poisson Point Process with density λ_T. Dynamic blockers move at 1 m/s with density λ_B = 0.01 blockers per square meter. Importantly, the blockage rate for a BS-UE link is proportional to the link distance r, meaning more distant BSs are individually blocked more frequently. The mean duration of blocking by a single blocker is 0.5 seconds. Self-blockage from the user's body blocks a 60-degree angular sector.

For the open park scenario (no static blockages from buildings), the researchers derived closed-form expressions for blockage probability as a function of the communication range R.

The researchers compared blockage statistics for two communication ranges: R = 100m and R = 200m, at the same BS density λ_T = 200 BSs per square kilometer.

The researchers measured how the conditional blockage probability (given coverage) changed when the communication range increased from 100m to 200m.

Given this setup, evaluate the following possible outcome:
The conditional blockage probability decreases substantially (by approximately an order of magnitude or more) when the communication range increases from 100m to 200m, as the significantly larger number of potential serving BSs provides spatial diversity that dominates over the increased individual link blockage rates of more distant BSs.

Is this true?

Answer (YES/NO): YES